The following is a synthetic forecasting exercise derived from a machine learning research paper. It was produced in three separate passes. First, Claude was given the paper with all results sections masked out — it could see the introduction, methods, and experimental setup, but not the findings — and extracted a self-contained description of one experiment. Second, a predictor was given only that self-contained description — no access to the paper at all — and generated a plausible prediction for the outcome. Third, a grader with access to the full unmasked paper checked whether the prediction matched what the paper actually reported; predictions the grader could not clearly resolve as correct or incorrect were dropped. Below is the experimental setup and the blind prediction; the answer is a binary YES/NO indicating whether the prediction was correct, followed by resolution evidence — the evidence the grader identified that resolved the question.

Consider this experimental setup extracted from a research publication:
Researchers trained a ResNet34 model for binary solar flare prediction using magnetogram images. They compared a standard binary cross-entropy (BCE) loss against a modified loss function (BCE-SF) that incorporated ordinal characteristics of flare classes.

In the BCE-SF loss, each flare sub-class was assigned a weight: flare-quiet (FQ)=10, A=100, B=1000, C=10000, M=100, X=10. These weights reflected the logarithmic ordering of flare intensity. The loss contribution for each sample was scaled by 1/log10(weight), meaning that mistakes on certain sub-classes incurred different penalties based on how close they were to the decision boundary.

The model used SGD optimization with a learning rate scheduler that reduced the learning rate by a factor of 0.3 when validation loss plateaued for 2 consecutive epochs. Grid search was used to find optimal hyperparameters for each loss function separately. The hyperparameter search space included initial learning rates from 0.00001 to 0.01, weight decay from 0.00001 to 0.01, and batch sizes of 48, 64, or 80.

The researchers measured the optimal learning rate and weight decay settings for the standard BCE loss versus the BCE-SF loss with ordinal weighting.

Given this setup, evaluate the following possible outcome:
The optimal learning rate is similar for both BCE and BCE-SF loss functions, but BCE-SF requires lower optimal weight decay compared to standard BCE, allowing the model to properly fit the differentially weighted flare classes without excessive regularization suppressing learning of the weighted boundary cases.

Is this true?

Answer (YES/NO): NO